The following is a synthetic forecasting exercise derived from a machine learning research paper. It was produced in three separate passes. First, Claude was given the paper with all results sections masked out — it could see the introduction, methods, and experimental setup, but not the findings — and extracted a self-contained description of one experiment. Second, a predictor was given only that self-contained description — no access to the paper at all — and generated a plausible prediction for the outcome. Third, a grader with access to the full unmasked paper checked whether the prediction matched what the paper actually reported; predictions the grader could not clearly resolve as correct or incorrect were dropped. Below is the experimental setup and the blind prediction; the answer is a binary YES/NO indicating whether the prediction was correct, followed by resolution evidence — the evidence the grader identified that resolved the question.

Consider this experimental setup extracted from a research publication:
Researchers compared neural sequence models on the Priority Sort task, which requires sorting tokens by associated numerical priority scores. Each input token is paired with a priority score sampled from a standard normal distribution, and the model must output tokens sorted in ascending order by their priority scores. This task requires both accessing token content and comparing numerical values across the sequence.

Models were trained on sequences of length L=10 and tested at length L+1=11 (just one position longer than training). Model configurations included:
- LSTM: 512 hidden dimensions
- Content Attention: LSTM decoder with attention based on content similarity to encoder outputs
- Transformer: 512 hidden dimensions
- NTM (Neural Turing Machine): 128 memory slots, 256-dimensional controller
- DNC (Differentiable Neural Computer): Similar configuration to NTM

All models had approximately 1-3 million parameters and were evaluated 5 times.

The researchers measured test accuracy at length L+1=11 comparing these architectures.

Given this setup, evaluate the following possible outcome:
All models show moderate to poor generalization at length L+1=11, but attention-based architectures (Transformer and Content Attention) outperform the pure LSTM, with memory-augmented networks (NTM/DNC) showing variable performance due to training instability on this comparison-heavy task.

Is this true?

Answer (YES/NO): NO